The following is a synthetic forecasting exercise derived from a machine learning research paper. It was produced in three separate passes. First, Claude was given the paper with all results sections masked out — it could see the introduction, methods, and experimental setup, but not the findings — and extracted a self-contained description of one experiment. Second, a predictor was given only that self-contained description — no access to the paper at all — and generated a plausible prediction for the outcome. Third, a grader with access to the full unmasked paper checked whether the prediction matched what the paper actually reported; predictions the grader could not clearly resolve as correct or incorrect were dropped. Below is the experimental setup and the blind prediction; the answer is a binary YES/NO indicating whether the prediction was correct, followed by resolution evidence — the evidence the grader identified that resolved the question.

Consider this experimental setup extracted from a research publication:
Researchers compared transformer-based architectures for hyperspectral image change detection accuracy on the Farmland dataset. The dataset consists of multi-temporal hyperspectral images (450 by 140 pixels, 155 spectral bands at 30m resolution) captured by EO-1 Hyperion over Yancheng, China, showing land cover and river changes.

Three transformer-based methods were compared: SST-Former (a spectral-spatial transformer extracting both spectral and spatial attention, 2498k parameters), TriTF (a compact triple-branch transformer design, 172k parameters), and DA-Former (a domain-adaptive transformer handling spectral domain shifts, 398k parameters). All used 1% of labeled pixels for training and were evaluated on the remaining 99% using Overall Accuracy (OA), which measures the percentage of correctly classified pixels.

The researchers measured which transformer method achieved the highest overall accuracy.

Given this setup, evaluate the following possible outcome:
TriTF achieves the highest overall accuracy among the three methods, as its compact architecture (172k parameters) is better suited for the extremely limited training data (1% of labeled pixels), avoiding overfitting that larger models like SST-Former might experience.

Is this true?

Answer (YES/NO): YES